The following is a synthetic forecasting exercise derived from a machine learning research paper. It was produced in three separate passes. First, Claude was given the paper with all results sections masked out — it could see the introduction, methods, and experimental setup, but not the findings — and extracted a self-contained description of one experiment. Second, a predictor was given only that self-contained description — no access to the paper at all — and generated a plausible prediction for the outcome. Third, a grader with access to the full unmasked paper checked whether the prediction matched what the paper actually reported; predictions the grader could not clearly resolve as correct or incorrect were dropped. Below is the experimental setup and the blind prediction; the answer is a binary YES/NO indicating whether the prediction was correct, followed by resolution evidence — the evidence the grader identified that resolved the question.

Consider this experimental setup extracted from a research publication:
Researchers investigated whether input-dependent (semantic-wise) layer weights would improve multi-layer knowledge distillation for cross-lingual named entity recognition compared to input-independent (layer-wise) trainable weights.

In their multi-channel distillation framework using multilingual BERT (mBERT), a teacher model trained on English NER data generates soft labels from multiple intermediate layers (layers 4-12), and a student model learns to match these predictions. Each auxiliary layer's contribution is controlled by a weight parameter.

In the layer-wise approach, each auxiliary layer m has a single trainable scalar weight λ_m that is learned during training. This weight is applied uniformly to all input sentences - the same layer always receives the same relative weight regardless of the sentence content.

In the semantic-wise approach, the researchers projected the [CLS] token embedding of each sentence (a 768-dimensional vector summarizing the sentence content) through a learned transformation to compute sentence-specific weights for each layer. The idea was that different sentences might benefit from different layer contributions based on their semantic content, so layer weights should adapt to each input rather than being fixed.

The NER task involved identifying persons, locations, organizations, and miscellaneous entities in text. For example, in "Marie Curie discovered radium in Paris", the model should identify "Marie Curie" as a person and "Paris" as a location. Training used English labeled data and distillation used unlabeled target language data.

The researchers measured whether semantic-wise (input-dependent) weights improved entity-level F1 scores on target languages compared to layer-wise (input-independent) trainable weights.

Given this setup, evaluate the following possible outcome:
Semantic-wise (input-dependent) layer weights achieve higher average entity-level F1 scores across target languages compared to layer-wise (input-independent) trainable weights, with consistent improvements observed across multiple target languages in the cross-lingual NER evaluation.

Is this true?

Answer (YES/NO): NO